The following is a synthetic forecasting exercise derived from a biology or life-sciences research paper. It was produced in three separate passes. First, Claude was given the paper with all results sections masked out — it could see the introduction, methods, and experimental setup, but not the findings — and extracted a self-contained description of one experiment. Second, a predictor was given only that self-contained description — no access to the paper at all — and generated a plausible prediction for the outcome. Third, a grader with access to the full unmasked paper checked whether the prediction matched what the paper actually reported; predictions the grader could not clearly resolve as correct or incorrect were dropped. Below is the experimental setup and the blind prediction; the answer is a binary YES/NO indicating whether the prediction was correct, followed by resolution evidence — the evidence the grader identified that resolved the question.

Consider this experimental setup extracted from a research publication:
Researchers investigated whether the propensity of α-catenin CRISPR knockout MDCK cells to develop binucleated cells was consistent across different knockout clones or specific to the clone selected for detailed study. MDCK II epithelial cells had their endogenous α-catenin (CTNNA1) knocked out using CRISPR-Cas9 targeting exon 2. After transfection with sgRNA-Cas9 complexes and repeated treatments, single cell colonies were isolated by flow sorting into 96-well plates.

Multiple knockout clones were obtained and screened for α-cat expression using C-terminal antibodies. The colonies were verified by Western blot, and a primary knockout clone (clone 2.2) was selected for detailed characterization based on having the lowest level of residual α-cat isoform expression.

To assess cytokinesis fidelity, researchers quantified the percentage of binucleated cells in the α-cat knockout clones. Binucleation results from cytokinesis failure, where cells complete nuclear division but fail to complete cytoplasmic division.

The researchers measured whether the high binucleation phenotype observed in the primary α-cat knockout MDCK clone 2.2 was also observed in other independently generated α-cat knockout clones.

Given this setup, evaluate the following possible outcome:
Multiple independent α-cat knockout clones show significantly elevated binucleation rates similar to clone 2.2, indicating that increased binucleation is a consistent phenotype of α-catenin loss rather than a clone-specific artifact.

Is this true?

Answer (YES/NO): YES